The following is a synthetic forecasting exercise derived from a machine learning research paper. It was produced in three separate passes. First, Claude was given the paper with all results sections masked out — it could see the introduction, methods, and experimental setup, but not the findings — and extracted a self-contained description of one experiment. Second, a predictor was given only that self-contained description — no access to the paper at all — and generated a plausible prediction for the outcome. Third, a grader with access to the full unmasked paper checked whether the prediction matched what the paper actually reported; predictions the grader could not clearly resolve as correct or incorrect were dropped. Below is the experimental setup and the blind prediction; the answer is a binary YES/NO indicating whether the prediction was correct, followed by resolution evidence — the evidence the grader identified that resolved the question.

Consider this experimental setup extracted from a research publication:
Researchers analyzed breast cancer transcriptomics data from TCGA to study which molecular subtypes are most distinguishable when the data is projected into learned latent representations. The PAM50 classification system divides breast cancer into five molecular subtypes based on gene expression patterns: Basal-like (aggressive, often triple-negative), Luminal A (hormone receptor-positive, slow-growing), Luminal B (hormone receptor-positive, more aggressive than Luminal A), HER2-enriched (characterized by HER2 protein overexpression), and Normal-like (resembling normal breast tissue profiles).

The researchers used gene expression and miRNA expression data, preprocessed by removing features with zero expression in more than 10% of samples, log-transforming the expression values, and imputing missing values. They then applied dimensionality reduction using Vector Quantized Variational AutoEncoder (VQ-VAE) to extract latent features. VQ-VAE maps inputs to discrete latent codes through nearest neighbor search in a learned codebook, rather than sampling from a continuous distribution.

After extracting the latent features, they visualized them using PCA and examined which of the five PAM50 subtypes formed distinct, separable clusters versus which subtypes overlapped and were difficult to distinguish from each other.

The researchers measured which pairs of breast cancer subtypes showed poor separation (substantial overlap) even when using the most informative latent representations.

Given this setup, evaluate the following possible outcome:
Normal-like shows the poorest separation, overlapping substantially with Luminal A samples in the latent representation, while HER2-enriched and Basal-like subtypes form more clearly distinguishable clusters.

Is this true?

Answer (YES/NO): NO